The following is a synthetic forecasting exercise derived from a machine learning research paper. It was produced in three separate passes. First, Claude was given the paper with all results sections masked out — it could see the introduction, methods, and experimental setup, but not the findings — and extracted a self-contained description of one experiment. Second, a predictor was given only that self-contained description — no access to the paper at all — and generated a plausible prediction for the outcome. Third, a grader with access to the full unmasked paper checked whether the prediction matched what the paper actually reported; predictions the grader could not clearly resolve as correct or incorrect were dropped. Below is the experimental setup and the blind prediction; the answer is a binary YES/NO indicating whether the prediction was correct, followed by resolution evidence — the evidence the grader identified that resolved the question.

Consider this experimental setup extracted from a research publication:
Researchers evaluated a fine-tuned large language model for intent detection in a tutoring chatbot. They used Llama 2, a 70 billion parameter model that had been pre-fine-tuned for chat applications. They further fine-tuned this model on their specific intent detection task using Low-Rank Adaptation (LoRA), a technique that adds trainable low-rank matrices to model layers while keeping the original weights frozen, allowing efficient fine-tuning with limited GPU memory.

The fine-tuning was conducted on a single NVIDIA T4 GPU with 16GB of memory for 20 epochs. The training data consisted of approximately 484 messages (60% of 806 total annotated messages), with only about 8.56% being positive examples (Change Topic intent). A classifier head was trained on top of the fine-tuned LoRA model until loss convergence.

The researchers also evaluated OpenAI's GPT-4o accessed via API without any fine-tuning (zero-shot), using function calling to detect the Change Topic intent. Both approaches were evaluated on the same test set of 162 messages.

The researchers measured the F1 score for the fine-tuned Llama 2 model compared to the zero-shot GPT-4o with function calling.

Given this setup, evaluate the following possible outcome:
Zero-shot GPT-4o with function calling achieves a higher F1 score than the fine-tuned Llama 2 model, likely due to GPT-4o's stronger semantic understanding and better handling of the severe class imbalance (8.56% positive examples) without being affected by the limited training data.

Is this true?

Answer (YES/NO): YES